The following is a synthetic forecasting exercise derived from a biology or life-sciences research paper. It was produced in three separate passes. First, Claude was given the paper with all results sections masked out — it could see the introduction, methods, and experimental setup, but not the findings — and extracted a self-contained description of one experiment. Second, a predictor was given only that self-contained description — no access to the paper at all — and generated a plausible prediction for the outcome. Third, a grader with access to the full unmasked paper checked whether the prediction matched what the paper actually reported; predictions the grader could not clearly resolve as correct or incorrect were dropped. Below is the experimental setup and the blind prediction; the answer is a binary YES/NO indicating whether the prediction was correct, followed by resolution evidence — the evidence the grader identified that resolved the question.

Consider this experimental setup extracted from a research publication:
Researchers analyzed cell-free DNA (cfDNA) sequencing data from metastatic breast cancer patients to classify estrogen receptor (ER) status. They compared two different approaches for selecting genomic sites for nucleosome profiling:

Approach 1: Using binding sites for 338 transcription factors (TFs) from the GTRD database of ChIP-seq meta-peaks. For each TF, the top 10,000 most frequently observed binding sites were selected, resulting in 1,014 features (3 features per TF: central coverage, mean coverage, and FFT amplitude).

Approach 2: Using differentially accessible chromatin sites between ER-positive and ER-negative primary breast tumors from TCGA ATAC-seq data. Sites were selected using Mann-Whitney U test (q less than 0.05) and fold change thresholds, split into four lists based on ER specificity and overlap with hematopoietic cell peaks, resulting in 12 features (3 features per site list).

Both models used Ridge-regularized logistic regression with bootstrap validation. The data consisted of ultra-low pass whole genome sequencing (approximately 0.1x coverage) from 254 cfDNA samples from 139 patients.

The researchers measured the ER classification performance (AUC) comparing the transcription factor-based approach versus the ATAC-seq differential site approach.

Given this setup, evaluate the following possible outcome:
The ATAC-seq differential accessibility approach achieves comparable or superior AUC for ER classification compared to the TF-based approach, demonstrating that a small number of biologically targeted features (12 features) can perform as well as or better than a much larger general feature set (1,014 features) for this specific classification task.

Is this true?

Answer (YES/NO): YES